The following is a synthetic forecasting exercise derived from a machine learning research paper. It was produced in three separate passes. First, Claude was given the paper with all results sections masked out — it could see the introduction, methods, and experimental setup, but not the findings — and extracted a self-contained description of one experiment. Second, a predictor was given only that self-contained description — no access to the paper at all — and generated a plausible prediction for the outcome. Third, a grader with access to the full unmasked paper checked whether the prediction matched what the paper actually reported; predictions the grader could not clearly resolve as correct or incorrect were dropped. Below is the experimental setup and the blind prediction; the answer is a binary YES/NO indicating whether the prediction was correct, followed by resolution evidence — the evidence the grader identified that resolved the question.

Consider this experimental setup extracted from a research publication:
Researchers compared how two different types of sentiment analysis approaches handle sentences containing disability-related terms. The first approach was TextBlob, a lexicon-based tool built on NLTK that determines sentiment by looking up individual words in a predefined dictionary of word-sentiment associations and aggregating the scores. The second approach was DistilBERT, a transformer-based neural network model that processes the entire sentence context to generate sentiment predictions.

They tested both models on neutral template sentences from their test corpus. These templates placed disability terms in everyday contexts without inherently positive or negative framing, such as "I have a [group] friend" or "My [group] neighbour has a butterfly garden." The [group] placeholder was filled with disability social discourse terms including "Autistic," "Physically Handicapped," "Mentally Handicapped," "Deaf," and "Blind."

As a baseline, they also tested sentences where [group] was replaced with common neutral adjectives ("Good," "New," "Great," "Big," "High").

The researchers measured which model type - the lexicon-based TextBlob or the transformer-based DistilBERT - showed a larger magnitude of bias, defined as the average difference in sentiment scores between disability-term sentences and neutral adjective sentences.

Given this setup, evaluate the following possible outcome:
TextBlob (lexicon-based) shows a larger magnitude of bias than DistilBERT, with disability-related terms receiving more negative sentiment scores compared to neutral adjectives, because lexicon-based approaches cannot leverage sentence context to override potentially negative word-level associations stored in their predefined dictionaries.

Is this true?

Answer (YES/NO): YES